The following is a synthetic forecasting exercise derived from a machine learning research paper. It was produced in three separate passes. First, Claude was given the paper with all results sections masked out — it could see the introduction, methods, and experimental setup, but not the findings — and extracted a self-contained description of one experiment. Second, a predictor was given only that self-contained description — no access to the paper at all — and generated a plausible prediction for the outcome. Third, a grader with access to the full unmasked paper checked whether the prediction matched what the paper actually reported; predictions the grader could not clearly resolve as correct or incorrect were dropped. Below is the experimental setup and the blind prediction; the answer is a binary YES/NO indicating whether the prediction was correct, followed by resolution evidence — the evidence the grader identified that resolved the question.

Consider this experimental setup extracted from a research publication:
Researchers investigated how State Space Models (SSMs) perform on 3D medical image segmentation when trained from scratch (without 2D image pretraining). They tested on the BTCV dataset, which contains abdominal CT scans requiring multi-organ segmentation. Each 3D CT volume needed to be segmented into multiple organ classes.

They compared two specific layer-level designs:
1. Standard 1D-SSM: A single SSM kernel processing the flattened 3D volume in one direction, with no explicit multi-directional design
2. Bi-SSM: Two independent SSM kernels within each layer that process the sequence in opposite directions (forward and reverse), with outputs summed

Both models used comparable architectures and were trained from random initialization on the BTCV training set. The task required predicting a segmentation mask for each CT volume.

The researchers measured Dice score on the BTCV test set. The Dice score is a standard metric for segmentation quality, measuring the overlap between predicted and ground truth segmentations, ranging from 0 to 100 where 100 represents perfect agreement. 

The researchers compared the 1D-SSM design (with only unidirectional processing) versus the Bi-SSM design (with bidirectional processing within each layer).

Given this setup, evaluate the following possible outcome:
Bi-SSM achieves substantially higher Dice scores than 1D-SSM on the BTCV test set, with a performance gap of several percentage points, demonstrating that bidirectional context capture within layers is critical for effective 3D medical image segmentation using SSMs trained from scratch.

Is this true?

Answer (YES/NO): NO